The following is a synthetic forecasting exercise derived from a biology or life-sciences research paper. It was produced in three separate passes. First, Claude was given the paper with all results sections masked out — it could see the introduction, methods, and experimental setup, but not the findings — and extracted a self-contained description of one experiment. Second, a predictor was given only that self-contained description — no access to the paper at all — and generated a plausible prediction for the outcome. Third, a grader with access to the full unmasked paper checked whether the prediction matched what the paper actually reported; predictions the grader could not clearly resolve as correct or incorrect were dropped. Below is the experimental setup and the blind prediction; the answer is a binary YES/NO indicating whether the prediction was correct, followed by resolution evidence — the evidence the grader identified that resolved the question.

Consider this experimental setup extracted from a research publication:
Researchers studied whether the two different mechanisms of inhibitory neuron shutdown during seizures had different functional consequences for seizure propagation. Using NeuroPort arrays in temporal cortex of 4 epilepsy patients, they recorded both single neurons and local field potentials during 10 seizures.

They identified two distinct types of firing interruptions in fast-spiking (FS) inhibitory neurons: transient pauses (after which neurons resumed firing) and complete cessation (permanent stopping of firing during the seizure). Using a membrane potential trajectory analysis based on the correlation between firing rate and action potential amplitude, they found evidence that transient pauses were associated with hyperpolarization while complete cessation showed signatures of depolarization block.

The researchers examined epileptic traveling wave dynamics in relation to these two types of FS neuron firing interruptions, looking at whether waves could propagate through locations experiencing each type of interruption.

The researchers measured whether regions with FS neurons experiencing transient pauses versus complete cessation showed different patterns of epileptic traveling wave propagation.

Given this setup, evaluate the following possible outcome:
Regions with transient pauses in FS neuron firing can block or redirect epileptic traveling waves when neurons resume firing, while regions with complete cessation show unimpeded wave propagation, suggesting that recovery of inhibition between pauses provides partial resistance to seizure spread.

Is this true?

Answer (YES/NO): YES